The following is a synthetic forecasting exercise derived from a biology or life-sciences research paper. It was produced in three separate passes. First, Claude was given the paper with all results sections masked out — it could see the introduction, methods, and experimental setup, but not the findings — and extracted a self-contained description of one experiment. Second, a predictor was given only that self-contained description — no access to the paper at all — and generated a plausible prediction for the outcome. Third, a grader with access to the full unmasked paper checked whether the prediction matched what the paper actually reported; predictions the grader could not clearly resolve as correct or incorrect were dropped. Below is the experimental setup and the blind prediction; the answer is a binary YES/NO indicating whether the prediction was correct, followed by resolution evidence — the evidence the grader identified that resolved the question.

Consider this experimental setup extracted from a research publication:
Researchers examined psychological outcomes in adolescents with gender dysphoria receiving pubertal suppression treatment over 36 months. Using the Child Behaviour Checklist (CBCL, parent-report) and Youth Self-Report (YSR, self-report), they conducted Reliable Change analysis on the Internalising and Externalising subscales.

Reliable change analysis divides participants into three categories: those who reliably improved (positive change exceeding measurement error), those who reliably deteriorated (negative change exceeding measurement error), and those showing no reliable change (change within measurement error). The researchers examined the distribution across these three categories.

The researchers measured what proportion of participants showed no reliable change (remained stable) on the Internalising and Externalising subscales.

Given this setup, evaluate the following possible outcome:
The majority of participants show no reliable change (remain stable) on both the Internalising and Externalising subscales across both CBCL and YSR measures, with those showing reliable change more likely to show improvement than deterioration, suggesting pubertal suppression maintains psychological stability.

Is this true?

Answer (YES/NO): NO